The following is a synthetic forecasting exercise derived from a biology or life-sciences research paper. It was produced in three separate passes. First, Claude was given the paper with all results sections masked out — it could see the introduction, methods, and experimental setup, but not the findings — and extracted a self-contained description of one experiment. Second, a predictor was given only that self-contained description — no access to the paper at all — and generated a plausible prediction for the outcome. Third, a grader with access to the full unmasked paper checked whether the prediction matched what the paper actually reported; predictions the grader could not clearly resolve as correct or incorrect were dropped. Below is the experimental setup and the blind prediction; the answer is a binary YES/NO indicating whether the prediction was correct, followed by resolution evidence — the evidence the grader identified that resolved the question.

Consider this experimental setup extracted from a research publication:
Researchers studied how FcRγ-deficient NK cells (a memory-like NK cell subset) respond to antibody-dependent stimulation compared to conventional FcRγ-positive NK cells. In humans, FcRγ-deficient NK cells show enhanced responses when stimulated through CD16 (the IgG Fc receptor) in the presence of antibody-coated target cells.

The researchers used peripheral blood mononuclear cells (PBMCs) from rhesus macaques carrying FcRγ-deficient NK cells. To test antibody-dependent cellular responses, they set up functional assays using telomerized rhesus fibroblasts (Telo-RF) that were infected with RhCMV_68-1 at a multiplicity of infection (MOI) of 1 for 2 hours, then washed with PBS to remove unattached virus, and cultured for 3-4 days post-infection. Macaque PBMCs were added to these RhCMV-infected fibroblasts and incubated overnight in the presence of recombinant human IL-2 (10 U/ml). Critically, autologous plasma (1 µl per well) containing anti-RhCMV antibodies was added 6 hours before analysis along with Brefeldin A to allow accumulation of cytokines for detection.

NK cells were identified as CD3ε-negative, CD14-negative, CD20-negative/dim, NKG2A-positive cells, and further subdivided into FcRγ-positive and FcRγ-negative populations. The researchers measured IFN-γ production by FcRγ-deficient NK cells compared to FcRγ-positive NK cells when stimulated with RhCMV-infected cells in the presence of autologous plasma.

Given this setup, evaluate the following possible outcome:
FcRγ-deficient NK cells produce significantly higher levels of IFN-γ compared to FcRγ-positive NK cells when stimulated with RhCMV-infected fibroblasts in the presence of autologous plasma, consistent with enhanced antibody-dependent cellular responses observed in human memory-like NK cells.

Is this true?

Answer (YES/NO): YES